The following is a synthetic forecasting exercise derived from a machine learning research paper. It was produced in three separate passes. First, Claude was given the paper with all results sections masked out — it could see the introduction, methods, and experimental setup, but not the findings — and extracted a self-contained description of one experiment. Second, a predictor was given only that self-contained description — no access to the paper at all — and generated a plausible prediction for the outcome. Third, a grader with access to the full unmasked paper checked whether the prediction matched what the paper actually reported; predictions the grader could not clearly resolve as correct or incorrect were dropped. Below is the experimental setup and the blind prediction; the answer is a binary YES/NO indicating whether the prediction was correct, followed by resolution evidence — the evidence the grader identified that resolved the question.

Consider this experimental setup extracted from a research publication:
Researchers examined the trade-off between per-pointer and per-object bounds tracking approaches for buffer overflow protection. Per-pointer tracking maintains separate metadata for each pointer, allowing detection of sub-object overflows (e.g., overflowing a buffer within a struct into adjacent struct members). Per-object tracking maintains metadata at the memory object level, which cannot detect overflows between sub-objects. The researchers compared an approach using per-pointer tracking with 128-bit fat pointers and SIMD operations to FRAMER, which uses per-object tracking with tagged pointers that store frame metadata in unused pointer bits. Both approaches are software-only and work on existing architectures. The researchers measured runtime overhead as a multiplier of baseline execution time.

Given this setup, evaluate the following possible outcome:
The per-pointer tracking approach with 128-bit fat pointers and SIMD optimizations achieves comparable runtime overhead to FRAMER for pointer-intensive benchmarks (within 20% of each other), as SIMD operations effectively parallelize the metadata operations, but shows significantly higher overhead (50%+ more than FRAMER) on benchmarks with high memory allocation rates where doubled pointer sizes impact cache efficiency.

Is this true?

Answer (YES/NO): NO